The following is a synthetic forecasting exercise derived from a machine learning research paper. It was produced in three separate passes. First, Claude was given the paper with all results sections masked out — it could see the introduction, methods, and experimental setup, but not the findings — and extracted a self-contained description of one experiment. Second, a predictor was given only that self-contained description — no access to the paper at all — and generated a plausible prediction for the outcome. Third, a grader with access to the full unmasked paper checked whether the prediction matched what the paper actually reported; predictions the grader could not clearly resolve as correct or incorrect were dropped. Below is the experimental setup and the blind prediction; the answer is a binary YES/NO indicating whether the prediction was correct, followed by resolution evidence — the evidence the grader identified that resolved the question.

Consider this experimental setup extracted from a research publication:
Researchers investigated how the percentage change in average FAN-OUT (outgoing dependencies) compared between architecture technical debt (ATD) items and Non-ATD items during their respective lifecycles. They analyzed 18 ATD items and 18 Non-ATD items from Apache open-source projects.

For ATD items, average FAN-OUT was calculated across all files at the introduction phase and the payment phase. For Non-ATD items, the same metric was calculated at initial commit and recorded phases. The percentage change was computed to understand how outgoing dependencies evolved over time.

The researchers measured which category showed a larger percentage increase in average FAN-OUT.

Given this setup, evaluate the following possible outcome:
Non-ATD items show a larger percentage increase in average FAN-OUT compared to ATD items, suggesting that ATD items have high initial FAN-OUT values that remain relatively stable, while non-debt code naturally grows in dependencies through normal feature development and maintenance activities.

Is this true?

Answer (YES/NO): YES